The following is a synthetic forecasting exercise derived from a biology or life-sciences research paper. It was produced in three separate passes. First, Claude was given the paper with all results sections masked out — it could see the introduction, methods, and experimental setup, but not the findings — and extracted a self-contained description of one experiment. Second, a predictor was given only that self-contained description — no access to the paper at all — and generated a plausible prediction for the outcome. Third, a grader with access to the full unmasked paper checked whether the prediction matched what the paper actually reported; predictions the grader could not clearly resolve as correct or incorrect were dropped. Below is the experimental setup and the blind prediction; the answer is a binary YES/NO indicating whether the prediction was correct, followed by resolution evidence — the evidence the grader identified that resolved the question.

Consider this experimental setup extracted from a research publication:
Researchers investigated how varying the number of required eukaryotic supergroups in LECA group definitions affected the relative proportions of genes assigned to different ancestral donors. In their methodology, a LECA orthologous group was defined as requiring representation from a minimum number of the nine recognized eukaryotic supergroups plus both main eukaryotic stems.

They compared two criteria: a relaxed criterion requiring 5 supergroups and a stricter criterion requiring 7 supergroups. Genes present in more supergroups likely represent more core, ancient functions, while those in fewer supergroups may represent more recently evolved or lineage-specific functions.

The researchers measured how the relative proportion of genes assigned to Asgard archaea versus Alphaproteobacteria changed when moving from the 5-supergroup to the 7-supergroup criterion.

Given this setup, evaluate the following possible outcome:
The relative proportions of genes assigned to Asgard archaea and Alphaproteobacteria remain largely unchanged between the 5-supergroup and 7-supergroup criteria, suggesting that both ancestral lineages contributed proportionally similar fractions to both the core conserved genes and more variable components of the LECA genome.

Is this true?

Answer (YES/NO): NO